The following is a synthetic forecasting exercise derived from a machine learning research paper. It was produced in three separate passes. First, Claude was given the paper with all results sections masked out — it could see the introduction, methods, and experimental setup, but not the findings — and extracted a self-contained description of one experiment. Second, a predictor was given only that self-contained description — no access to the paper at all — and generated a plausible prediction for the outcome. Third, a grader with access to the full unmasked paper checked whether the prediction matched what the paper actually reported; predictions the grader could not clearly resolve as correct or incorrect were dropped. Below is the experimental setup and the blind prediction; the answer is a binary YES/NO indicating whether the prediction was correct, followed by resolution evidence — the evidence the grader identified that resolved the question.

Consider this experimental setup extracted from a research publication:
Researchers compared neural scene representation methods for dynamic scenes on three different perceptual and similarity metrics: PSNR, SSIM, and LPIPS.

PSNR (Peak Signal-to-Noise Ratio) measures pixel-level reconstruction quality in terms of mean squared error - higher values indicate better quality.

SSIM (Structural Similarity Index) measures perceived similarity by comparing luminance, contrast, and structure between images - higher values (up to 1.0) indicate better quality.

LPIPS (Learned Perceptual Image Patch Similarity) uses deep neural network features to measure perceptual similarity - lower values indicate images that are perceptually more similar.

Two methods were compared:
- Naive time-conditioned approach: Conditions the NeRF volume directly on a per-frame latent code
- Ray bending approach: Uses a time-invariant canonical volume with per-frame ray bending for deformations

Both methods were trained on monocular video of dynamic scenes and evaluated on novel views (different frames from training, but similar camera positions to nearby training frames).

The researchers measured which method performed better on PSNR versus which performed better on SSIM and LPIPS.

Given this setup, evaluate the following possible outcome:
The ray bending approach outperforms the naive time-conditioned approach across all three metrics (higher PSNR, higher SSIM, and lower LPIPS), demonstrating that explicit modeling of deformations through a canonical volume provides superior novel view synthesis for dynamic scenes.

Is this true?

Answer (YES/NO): NO